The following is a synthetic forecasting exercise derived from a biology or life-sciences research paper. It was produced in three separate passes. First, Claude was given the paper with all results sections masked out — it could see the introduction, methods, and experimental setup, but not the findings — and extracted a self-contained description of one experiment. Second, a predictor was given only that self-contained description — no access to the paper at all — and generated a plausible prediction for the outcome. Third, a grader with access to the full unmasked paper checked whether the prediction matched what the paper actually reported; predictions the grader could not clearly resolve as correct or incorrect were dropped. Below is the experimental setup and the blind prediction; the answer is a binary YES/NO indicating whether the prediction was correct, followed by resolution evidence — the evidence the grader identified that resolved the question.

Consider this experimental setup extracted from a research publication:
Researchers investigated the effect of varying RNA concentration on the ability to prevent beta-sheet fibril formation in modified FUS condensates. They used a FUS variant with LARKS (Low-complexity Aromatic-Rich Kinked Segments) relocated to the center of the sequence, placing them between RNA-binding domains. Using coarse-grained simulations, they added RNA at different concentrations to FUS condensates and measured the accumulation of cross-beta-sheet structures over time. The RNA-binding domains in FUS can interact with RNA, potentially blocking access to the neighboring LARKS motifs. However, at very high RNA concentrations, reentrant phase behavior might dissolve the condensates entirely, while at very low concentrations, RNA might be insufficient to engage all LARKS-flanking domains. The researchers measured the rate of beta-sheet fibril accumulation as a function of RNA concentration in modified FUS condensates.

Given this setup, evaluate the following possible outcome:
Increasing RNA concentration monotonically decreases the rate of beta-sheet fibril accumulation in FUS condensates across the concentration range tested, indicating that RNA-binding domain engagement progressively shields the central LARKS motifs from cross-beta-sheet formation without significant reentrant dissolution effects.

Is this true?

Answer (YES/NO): NO